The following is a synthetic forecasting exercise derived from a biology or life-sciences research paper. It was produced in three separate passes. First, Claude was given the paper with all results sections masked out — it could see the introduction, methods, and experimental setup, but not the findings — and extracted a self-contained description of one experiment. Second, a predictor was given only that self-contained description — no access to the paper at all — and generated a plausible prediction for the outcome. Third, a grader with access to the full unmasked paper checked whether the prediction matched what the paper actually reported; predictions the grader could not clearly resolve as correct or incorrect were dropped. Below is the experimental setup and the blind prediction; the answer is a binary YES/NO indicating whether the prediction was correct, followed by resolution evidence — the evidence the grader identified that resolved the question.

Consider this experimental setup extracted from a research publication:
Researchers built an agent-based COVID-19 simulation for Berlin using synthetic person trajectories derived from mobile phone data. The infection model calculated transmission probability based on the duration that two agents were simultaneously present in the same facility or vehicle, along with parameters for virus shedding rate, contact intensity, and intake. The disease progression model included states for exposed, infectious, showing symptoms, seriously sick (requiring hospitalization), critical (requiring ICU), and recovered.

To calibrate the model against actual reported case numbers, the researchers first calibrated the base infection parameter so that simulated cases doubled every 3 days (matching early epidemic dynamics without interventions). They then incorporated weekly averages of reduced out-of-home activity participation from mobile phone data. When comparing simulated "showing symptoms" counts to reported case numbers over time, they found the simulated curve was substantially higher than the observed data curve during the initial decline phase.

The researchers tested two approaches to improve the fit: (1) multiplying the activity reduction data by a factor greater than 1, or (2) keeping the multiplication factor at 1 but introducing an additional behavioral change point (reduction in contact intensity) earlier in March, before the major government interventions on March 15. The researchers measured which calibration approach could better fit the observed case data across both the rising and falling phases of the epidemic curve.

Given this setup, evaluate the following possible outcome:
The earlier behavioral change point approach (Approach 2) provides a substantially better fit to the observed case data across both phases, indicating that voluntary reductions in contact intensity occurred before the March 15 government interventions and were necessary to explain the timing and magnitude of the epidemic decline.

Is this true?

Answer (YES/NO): YES